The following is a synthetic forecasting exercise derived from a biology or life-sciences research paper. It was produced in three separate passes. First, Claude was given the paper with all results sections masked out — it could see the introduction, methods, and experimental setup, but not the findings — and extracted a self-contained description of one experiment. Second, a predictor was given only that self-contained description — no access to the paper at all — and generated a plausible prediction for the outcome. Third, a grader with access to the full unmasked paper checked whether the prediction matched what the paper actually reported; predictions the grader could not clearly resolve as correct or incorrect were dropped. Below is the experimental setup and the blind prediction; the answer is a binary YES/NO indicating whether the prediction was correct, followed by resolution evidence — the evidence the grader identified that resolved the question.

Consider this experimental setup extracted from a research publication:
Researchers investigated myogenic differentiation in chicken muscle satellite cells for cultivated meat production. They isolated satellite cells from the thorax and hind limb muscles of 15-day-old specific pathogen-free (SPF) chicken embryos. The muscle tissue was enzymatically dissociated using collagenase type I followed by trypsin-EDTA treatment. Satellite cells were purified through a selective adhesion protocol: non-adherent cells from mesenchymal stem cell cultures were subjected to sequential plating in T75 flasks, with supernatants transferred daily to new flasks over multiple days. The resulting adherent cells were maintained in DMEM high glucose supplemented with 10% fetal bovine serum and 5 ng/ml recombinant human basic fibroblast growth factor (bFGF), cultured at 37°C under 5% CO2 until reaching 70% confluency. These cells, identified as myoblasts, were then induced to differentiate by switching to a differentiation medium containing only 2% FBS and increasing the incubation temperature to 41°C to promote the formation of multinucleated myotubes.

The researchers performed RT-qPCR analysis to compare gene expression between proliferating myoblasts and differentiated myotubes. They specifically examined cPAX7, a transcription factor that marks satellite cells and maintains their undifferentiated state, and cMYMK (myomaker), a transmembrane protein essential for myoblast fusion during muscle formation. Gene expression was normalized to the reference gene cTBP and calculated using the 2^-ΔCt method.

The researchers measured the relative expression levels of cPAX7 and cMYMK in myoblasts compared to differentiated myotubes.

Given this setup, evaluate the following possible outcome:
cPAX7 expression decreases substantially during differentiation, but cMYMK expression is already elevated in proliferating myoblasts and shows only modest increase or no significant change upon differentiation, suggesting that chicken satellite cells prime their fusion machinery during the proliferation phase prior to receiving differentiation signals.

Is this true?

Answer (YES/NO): NO